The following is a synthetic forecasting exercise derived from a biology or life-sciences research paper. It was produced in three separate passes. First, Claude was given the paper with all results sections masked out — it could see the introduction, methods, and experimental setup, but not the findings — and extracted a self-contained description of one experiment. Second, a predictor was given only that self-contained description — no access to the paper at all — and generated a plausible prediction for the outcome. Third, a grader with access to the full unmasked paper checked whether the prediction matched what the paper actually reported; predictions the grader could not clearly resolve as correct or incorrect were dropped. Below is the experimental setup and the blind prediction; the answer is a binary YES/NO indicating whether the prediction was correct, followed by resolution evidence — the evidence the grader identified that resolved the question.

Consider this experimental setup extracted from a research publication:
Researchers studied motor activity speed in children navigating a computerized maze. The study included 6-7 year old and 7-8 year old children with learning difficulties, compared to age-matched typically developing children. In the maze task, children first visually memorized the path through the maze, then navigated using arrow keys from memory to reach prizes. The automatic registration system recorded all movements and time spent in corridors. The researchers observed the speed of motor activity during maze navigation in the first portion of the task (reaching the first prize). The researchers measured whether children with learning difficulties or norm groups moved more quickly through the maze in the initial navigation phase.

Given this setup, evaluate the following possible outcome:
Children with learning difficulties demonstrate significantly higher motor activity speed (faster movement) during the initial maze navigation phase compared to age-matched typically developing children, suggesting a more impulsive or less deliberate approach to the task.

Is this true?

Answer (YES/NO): YES